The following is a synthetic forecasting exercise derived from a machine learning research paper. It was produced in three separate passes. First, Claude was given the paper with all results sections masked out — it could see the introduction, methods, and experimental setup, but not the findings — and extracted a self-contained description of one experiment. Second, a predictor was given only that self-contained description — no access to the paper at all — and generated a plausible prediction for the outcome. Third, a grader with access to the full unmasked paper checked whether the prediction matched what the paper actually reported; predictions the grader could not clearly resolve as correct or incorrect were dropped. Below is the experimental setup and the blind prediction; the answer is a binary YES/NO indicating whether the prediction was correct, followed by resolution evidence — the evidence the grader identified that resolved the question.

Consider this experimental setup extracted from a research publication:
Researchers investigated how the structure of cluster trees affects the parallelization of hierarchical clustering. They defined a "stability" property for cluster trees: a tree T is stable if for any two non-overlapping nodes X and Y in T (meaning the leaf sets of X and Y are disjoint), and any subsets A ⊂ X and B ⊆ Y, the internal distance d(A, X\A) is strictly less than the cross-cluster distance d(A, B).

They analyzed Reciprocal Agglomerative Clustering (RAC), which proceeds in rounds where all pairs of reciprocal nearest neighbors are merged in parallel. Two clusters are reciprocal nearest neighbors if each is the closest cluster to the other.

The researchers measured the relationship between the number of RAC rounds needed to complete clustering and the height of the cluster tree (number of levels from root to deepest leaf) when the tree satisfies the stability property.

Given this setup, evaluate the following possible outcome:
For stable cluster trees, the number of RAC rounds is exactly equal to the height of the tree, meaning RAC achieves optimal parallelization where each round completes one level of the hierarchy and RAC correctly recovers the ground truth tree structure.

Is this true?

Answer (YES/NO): YES